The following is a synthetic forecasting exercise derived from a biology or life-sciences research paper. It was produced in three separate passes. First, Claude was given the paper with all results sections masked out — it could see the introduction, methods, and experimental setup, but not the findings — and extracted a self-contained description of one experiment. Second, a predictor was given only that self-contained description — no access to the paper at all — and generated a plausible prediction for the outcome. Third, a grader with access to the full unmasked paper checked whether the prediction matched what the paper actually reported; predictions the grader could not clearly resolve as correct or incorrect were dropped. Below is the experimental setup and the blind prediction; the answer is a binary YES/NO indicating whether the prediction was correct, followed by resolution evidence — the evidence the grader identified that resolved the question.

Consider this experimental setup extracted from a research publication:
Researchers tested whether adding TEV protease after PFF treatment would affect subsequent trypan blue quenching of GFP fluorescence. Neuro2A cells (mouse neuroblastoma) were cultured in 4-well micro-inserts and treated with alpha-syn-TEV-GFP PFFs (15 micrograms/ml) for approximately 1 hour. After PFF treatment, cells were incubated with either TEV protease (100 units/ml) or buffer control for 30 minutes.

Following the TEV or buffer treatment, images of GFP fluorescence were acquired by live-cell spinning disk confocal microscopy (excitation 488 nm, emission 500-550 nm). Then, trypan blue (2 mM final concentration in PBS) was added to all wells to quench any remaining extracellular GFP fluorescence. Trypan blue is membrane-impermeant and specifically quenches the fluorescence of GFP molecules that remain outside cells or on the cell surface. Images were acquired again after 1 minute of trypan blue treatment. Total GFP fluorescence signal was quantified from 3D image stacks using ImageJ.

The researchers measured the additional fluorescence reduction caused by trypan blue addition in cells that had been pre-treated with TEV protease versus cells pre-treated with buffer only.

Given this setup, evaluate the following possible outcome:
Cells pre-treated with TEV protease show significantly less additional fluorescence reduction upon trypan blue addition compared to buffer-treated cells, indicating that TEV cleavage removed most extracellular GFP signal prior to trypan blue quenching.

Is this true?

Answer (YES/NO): YES